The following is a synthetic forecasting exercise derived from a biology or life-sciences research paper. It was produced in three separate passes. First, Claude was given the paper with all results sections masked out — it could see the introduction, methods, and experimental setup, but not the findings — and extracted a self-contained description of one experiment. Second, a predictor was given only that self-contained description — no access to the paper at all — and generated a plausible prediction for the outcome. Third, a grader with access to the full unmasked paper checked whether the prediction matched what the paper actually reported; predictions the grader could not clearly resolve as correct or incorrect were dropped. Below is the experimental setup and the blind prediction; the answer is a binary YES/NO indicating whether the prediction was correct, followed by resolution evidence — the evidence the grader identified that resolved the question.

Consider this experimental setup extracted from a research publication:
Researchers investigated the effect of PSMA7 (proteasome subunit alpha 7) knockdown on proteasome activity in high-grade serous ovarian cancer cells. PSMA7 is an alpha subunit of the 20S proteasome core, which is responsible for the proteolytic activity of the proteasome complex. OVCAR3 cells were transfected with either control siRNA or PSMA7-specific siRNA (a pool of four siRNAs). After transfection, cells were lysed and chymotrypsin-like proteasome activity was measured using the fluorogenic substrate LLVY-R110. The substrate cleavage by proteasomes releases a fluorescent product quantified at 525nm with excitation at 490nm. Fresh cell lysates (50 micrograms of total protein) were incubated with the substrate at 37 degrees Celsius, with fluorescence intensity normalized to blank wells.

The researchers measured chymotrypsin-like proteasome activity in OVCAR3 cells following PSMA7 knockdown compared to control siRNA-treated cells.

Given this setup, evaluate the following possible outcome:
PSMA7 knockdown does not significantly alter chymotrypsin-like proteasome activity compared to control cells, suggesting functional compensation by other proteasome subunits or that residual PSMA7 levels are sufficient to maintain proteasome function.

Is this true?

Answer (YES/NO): NO